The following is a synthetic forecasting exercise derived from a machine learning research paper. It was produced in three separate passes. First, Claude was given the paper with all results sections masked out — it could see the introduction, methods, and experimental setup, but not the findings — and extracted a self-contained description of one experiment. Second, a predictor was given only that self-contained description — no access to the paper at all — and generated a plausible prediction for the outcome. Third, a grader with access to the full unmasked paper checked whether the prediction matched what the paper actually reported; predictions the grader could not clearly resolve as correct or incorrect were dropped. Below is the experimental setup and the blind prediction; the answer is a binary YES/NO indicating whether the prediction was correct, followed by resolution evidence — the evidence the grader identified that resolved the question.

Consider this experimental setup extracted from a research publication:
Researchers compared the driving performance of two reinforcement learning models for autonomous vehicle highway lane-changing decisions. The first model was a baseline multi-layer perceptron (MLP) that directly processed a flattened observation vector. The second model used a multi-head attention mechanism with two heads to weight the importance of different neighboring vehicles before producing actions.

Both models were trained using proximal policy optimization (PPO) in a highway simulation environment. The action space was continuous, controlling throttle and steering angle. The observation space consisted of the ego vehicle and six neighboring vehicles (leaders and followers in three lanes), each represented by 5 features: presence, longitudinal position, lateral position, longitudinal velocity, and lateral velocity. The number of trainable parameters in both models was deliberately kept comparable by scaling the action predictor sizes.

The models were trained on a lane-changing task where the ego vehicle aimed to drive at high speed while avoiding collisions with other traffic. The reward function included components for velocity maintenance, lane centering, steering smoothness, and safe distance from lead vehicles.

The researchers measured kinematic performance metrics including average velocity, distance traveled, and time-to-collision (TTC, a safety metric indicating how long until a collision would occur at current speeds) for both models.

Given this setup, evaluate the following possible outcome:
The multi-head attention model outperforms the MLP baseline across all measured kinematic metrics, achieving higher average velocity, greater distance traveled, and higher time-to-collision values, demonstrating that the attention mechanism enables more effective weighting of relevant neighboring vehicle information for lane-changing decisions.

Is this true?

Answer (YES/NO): NO